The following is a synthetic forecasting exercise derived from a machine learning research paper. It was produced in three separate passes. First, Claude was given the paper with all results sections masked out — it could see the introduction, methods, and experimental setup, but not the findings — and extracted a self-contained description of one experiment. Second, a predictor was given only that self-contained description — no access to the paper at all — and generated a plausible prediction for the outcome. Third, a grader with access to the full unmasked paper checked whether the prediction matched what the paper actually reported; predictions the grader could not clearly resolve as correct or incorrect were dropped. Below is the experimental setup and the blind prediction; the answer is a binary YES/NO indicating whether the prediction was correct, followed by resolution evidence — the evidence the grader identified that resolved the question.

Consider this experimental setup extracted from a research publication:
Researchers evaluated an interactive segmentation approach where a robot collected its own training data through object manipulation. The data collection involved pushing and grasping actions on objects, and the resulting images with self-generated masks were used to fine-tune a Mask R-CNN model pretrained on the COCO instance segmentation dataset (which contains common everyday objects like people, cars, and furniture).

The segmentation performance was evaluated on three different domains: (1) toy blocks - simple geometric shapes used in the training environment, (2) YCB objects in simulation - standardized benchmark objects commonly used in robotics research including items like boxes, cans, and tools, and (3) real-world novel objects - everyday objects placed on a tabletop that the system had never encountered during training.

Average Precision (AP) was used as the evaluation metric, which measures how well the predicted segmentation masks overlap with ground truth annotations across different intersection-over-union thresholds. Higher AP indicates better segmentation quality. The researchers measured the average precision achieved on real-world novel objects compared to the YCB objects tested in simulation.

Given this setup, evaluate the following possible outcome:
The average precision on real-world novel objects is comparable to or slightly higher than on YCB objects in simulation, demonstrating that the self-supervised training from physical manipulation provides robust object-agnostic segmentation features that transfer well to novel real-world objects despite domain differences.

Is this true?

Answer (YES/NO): NO